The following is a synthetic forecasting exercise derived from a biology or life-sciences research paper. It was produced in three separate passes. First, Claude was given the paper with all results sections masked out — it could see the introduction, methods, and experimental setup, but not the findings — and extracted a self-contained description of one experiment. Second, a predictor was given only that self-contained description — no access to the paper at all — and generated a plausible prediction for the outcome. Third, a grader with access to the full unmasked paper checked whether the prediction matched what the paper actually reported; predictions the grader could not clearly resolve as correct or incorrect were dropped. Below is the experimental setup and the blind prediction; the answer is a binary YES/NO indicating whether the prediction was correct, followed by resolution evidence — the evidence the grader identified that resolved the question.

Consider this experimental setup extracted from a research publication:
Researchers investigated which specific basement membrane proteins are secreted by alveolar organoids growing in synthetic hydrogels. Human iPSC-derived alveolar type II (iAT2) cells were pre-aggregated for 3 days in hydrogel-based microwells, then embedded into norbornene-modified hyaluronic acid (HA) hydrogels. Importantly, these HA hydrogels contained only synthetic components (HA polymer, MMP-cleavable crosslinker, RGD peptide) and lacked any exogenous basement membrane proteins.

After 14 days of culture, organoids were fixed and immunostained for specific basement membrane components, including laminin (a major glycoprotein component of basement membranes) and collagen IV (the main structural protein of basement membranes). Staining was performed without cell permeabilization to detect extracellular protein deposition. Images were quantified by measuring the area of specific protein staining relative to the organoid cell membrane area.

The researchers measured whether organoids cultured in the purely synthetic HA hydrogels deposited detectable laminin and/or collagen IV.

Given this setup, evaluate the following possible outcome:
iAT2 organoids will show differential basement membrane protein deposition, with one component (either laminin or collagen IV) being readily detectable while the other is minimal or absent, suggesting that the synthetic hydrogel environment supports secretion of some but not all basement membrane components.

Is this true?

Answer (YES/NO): NO